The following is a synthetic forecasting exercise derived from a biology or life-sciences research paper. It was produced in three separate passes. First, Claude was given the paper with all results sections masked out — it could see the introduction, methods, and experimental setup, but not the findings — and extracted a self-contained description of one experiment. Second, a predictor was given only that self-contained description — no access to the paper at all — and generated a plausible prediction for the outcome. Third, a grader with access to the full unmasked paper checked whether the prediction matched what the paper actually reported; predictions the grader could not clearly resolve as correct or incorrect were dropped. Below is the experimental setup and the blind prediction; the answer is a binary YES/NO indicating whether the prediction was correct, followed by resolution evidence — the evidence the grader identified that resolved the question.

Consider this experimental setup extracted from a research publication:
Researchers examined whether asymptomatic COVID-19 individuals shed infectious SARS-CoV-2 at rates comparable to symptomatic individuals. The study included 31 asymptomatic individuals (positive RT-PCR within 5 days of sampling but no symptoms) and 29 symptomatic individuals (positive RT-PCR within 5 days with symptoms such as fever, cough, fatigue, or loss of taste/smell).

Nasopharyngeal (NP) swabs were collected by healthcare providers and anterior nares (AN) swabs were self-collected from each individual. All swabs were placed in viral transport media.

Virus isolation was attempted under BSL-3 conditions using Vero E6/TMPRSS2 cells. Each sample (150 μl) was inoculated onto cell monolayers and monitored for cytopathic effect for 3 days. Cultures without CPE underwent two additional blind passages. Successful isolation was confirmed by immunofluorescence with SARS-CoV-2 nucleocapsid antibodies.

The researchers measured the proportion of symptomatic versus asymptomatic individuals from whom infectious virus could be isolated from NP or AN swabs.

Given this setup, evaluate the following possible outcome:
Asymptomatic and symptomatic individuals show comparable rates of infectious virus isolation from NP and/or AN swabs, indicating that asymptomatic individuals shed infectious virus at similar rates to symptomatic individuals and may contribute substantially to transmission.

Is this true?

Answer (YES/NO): NO